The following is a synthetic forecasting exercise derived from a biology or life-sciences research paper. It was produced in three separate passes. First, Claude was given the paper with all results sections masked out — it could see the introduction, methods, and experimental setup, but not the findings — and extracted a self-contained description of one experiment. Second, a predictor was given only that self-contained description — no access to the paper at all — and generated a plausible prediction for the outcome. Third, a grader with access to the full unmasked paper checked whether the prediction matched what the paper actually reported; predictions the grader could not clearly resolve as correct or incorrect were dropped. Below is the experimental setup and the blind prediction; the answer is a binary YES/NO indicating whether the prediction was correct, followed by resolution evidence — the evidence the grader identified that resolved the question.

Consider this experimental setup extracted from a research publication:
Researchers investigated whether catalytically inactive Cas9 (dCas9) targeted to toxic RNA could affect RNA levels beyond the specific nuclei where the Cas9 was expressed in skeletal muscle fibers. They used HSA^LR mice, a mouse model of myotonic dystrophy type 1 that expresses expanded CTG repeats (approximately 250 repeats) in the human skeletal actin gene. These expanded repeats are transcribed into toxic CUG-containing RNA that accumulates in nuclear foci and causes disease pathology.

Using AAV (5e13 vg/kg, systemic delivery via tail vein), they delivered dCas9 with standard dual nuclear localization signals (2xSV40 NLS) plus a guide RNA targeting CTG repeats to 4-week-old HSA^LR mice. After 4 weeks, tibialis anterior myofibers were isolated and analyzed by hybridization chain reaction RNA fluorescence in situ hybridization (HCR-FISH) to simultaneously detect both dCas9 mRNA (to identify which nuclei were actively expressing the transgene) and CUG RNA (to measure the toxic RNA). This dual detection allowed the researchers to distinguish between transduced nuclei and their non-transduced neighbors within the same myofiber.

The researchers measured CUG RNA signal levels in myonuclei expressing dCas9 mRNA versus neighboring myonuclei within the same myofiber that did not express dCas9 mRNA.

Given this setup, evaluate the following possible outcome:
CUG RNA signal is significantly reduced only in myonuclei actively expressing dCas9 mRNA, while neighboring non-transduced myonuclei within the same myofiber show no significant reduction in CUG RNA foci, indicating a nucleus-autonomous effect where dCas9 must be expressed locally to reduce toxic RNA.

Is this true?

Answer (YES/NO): YES